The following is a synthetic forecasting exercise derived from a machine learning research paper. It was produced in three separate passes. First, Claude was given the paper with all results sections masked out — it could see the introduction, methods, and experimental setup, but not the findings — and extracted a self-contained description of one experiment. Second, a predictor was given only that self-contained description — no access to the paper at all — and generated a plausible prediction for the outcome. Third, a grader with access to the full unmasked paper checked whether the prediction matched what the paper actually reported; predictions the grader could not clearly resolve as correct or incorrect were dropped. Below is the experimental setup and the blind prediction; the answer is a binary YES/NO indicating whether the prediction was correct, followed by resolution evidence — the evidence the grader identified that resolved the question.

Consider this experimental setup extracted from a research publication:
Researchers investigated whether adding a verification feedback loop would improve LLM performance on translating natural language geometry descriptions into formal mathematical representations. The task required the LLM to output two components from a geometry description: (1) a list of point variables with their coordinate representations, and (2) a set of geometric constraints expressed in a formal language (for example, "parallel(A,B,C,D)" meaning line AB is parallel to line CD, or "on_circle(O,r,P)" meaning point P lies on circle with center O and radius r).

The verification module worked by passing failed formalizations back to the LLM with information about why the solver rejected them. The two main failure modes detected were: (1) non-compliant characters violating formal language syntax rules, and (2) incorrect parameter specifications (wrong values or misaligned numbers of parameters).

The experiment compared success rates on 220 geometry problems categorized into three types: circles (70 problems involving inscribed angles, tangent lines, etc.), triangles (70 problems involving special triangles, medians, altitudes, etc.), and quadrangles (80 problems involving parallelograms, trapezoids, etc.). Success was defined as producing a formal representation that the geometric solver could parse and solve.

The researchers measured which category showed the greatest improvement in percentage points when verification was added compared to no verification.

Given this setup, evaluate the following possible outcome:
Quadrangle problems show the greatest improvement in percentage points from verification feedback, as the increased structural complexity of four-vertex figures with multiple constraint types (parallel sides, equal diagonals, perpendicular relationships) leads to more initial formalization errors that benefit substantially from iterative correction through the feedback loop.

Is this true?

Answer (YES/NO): NO